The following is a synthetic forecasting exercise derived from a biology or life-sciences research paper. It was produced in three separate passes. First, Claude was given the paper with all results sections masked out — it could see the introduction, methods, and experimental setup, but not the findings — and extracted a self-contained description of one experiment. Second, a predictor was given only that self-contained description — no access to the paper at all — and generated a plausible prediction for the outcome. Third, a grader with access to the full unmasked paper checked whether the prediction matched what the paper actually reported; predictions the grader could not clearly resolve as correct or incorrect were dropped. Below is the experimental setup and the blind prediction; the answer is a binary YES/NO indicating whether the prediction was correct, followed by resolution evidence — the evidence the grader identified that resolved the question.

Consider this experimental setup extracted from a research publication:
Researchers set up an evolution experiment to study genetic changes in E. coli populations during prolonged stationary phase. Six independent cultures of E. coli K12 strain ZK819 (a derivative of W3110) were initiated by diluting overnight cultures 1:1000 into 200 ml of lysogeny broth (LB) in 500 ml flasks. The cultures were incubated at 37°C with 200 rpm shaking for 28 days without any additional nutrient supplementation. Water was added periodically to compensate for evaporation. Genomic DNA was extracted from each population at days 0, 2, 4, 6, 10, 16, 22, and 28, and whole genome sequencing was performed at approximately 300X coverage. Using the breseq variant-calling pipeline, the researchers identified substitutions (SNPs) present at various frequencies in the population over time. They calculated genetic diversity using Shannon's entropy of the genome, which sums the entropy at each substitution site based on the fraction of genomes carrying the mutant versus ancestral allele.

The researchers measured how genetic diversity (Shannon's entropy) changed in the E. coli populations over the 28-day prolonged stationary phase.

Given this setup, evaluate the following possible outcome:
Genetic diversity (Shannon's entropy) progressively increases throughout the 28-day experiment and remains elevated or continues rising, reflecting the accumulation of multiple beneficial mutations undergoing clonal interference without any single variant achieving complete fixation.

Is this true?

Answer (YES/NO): NO